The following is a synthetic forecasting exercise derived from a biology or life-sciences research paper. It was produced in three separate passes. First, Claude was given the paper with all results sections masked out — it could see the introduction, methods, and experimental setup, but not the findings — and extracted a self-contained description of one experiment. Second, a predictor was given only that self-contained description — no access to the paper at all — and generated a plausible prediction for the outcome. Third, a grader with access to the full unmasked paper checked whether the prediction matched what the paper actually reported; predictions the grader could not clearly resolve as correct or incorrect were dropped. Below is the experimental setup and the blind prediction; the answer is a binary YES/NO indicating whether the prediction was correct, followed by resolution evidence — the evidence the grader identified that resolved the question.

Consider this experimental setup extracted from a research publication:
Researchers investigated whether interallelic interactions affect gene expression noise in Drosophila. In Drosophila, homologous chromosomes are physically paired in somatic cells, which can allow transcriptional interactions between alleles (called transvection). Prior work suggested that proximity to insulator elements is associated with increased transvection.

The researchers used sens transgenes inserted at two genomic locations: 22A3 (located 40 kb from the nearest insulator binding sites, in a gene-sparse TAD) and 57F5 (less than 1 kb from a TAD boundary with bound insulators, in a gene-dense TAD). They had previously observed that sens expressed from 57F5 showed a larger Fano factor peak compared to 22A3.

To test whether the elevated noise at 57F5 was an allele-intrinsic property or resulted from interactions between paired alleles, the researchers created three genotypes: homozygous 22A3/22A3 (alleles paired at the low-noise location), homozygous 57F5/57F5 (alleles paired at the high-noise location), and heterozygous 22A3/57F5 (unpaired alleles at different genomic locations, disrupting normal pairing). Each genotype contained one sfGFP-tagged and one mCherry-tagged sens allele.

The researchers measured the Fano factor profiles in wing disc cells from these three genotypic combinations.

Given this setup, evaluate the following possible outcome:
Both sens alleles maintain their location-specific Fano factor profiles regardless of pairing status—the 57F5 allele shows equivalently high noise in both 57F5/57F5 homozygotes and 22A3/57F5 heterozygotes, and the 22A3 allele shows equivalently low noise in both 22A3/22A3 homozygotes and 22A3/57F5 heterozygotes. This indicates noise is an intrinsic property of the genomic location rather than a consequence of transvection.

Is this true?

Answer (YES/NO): NO